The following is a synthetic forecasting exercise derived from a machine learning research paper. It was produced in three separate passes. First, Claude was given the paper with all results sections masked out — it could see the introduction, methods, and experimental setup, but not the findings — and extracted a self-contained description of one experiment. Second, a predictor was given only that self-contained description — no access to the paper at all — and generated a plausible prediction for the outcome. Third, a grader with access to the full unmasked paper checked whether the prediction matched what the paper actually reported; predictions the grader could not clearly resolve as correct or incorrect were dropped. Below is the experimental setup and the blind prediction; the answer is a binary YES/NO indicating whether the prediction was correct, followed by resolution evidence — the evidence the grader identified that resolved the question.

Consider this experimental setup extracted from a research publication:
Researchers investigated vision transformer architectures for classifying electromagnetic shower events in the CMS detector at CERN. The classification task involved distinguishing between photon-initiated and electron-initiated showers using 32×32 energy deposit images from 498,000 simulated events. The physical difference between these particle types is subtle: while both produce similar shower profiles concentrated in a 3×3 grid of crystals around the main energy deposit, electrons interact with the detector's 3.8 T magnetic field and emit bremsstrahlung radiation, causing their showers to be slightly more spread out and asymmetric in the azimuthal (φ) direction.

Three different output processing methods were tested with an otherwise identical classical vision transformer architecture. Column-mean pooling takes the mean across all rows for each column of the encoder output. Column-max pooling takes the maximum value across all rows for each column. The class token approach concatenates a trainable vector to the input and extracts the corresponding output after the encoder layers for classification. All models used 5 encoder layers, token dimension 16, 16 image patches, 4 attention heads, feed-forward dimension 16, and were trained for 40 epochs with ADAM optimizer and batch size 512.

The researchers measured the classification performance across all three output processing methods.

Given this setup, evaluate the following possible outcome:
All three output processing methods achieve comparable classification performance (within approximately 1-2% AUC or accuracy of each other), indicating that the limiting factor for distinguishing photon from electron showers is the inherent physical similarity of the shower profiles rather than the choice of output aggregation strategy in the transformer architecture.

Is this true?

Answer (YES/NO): YES